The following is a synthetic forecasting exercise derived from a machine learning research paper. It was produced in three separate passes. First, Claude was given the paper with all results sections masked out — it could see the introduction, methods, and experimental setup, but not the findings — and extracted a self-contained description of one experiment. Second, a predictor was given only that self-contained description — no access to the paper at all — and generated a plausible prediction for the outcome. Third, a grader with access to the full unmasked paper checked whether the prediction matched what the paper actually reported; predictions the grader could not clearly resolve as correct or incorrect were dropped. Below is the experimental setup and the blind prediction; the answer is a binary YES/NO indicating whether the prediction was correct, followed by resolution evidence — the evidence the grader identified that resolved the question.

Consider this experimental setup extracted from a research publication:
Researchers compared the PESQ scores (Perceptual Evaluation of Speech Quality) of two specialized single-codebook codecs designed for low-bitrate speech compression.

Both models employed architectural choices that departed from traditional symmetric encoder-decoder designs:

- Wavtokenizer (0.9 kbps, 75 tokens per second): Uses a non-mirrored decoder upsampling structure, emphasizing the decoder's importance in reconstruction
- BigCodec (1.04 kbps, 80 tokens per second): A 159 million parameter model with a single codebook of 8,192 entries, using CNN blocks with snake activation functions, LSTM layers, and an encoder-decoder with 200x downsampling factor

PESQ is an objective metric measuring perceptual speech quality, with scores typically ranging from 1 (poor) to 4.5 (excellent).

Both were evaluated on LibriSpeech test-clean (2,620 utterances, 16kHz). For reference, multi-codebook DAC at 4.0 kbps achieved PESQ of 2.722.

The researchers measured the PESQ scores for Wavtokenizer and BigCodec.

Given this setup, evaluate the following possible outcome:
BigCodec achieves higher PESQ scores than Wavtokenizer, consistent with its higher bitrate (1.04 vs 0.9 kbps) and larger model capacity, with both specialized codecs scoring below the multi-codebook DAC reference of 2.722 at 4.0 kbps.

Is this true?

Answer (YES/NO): YES